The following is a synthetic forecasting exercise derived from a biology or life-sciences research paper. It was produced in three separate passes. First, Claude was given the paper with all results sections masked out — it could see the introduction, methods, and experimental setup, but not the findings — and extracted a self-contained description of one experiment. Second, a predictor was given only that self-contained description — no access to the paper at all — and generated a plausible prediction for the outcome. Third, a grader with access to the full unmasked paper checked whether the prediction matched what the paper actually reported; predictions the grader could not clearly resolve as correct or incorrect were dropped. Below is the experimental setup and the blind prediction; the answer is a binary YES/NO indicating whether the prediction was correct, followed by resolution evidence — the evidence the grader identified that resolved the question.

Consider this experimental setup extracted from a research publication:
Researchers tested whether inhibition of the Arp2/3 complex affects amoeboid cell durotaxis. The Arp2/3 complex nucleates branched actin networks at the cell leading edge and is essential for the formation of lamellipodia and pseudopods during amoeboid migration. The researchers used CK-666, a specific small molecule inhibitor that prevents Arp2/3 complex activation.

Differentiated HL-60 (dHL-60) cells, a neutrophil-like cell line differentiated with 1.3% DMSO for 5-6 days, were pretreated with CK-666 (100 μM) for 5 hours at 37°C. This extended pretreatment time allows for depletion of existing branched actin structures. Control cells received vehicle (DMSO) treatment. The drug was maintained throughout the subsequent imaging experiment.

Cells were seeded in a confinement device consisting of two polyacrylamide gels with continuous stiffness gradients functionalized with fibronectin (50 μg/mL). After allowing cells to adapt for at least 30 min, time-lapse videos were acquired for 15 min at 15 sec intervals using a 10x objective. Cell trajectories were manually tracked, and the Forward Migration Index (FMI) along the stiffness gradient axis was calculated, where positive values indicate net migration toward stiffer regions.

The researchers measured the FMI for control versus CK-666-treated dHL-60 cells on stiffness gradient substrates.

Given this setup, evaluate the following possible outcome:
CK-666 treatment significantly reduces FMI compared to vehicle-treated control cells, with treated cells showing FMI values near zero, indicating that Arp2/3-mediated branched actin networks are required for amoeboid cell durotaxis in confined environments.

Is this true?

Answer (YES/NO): NO